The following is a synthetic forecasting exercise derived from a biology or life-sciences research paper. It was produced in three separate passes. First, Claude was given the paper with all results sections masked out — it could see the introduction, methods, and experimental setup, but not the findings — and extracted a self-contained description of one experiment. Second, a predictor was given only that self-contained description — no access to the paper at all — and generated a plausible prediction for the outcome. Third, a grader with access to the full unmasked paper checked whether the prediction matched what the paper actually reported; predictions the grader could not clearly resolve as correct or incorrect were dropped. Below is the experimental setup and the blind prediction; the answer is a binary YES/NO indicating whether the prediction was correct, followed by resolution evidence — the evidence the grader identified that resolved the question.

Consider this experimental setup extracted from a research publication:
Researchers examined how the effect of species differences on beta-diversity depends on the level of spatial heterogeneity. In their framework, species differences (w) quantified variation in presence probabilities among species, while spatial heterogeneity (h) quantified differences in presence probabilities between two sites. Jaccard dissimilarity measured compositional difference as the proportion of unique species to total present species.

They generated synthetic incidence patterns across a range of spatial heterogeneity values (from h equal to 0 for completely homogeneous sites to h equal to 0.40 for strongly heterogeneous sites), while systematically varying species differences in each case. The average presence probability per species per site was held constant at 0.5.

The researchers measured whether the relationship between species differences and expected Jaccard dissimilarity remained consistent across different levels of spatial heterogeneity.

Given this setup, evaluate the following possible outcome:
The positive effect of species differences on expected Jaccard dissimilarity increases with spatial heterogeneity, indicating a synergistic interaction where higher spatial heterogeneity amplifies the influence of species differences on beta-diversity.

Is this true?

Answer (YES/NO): NO